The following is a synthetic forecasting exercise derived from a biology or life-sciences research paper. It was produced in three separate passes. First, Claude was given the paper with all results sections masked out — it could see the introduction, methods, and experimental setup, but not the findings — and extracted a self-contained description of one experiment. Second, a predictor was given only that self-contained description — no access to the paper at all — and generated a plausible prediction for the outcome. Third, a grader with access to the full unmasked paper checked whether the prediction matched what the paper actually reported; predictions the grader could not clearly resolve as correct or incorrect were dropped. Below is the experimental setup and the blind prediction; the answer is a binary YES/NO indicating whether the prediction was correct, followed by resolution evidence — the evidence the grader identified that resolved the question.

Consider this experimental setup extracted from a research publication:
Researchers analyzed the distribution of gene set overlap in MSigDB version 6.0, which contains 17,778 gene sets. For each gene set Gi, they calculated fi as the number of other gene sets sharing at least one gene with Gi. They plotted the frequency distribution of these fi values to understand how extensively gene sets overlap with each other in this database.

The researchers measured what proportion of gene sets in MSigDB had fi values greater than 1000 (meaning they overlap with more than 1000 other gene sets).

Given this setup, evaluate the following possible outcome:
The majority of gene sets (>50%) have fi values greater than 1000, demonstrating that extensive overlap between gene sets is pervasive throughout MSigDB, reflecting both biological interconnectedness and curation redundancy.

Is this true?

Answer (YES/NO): YES